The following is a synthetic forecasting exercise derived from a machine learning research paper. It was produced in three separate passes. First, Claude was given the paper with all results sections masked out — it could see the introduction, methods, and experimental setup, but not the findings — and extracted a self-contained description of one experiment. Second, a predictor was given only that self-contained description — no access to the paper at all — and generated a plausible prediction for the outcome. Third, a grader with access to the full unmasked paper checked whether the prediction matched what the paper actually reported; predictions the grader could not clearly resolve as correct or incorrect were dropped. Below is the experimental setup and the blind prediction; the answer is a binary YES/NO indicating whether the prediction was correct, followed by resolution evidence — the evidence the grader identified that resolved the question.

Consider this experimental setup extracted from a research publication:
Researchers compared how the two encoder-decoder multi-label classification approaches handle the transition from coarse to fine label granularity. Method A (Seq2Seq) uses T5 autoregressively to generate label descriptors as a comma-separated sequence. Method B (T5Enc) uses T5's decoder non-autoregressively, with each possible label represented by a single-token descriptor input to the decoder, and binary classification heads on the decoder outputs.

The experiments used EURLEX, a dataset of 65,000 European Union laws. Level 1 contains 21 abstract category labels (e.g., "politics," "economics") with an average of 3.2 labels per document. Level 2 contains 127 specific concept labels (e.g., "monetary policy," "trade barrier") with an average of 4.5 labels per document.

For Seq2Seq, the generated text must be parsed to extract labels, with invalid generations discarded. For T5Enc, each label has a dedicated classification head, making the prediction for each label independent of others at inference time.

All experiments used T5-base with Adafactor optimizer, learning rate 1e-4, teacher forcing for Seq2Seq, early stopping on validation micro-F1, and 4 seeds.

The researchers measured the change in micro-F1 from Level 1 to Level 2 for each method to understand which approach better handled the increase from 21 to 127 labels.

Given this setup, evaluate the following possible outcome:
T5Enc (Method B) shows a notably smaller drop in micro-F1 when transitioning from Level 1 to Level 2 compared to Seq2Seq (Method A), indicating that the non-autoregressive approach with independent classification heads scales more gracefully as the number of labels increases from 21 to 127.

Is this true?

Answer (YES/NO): NO